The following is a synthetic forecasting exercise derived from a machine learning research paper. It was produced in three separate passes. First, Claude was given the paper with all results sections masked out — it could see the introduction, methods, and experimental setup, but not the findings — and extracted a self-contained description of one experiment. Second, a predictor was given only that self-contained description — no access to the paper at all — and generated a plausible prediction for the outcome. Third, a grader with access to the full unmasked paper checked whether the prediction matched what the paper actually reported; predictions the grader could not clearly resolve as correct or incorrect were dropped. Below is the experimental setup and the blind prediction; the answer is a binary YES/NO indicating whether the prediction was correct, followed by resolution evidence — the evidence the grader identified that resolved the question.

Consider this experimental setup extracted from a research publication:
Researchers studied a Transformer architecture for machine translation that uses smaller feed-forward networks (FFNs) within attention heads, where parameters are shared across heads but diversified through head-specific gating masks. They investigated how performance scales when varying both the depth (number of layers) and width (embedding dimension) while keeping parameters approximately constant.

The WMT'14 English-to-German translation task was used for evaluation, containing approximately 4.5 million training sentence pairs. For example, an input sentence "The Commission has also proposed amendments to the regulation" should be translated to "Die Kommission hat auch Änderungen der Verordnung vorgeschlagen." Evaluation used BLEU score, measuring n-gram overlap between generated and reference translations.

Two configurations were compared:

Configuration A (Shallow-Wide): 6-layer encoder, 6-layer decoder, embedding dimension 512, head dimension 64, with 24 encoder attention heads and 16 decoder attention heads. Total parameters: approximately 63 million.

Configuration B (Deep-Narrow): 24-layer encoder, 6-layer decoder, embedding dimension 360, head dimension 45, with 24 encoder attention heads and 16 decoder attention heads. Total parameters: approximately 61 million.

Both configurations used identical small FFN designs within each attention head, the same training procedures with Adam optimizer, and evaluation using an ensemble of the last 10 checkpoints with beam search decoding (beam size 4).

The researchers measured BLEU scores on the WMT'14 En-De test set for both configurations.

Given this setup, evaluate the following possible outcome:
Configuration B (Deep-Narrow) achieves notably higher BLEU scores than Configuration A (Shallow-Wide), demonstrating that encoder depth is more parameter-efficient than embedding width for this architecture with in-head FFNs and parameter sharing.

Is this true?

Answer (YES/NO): YES